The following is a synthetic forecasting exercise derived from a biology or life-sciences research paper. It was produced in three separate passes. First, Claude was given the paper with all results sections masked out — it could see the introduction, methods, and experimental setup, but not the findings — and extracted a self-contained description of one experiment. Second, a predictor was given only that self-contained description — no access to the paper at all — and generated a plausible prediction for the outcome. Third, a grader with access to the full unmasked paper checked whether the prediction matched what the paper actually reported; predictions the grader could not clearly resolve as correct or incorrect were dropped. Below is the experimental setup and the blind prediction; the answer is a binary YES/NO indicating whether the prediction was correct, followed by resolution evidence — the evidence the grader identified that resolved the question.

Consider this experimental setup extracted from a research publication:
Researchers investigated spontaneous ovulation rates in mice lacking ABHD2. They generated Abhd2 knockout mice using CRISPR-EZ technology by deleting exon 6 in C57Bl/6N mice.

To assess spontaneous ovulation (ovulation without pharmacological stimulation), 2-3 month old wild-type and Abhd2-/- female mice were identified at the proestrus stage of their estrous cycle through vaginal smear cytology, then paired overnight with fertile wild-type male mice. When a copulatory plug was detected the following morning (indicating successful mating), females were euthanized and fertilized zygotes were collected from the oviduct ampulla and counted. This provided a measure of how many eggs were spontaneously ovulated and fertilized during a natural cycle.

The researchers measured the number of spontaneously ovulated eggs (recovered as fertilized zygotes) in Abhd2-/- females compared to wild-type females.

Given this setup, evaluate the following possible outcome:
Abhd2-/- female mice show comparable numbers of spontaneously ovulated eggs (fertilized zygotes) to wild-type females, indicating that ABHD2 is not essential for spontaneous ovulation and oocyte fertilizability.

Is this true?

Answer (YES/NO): YES